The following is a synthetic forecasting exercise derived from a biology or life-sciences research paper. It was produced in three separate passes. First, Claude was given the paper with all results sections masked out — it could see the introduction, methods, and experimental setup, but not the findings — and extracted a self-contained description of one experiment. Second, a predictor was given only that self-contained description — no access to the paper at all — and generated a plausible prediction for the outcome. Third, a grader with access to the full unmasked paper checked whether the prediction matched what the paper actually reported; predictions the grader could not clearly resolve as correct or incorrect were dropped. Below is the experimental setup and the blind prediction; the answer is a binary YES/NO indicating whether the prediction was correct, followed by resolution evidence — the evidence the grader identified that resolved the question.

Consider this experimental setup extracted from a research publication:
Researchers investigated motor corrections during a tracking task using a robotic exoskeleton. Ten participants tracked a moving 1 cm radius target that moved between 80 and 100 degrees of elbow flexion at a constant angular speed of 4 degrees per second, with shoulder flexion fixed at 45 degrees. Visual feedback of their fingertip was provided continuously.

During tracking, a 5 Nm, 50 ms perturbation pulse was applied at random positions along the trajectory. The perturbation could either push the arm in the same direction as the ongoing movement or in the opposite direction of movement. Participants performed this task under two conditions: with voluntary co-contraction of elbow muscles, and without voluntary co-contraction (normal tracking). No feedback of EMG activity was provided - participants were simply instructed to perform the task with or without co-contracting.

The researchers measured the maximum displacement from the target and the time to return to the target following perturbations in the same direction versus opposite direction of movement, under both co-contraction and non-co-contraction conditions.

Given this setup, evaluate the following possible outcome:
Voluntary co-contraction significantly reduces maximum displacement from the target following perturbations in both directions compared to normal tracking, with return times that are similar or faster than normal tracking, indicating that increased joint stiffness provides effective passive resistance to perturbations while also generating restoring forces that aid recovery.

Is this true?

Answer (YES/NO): NO